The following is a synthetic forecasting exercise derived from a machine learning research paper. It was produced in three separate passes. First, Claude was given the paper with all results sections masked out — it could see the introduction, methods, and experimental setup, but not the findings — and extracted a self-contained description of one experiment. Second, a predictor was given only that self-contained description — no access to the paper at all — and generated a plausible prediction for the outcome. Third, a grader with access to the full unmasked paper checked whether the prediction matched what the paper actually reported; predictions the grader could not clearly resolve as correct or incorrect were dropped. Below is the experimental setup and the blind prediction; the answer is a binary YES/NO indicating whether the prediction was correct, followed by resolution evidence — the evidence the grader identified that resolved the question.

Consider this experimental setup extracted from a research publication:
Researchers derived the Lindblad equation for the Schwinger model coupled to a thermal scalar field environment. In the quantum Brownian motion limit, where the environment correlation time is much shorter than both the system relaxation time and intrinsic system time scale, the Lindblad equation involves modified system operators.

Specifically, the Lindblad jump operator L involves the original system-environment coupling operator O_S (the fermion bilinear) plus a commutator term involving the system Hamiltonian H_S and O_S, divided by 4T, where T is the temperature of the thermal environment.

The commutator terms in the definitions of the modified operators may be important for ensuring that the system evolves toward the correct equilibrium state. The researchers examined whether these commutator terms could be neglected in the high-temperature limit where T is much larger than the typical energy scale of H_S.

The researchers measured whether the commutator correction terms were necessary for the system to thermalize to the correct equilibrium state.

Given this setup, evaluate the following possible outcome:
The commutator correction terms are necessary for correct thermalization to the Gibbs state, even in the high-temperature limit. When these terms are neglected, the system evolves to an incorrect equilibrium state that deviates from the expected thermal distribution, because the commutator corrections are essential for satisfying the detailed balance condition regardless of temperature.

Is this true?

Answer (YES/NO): YES